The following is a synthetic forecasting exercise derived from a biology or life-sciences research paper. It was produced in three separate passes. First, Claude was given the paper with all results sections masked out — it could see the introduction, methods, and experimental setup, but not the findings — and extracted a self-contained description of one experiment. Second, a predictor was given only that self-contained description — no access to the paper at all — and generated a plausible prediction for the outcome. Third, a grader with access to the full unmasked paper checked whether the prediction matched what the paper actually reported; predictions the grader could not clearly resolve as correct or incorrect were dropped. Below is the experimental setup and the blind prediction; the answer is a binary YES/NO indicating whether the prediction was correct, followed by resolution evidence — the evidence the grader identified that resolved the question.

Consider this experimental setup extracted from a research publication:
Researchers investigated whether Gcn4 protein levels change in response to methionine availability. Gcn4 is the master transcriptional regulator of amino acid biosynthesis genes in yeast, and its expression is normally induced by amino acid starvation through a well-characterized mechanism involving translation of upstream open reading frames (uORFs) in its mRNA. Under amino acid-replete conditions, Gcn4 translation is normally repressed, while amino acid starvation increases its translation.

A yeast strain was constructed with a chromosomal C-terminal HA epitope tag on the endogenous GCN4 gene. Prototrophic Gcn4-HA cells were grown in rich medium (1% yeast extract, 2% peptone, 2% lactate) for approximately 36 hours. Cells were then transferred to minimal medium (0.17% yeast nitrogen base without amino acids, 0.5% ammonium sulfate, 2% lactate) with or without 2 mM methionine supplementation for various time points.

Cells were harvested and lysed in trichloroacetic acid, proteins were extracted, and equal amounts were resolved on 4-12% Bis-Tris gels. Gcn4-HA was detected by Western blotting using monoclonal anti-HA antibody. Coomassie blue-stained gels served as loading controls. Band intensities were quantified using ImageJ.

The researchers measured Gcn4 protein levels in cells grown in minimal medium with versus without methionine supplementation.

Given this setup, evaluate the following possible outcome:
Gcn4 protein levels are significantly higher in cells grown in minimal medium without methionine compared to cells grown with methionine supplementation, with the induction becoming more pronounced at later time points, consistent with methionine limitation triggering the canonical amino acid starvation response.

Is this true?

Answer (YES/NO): NO